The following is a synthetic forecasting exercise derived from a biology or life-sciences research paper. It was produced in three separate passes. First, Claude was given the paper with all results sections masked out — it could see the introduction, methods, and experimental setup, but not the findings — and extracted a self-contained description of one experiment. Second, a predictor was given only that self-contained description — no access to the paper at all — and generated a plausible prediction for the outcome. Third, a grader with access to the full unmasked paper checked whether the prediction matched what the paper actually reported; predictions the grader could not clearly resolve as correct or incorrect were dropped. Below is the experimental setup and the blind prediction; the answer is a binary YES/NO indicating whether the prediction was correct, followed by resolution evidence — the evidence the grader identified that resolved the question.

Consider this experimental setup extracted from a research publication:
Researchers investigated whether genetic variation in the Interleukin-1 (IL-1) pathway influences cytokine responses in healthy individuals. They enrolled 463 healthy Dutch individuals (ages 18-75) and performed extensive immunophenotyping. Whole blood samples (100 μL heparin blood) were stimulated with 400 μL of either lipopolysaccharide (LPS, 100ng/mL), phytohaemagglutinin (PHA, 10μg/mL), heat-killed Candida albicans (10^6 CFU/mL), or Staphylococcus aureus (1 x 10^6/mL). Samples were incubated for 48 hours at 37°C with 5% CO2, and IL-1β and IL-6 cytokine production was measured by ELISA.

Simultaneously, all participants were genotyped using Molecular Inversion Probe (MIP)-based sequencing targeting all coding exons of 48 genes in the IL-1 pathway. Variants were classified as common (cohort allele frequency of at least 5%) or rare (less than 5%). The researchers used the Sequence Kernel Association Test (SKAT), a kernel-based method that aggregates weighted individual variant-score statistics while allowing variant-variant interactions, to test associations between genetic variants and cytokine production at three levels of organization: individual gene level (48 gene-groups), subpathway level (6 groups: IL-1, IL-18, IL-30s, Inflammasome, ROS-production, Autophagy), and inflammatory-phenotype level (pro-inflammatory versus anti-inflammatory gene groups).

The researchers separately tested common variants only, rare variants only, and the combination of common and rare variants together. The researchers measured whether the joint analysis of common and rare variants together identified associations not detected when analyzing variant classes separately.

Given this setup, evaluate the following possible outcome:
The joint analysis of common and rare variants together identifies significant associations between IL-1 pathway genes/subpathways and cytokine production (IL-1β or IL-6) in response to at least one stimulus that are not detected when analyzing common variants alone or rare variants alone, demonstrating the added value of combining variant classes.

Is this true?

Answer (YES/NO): NO